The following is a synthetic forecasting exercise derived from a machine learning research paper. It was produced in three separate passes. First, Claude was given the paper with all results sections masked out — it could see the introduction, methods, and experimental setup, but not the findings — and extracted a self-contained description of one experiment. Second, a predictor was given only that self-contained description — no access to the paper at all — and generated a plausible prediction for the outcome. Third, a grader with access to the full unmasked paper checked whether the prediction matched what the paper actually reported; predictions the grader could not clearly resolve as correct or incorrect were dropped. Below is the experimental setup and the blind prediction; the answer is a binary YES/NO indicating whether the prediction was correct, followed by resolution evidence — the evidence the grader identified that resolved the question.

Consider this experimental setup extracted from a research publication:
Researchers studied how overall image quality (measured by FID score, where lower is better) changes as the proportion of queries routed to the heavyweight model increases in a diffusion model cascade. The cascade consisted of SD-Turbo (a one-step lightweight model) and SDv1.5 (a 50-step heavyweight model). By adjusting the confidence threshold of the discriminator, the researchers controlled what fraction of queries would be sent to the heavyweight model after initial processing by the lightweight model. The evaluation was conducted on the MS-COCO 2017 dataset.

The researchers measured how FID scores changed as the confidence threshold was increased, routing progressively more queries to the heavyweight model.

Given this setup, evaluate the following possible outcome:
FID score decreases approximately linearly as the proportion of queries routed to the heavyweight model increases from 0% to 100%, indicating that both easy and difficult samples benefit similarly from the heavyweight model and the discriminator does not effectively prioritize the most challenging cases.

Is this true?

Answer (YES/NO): NO